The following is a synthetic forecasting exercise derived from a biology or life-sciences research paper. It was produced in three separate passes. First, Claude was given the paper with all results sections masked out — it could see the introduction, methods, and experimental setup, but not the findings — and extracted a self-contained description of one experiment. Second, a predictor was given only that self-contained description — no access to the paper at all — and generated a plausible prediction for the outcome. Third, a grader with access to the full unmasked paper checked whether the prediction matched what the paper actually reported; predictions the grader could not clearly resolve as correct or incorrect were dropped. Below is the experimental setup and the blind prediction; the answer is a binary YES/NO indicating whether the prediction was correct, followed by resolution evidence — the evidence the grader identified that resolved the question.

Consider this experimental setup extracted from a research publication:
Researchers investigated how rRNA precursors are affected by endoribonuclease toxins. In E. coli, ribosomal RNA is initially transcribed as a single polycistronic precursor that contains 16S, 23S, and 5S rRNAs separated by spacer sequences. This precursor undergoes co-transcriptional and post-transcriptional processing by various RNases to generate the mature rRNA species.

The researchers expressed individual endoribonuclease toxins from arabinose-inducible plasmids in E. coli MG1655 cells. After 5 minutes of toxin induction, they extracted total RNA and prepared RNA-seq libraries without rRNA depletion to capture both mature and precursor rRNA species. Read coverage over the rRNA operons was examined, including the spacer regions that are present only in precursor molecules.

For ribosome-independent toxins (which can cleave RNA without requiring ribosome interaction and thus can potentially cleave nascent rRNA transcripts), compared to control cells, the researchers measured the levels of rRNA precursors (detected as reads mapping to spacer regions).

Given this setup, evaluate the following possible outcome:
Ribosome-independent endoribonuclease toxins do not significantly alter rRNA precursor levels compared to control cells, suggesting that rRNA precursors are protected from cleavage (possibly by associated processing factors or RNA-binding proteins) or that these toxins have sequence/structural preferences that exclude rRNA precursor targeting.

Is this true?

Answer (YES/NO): NO